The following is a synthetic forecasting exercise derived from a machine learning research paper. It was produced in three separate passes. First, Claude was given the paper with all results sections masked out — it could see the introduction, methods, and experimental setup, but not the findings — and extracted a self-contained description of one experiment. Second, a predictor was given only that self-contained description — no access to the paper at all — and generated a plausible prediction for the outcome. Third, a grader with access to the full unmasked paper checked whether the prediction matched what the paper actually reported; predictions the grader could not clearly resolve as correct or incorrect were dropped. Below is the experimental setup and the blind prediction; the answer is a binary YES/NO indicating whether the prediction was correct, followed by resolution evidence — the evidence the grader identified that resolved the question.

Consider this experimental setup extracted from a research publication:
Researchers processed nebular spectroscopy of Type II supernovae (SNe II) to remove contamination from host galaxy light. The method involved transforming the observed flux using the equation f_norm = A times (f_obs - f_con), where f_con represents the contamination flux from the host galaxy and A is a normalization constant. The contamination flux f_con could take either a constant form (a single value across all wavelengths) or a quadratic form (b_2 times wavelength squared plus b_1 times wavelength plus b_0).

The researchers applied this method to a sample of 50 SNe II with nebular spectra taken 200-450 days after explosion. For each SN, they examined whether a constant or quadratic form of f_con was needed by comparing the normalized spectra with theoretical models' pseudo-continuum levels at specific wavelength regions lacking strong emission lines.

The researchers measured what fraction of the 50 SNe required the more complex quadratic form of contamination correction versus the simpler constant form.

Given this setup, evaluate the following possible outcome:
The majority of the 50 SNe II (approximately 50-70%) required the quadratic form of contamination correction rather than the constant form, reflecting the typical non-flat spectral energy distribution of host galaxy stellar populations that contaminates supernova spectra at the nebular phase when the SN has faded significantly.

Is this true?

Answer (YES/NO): NO